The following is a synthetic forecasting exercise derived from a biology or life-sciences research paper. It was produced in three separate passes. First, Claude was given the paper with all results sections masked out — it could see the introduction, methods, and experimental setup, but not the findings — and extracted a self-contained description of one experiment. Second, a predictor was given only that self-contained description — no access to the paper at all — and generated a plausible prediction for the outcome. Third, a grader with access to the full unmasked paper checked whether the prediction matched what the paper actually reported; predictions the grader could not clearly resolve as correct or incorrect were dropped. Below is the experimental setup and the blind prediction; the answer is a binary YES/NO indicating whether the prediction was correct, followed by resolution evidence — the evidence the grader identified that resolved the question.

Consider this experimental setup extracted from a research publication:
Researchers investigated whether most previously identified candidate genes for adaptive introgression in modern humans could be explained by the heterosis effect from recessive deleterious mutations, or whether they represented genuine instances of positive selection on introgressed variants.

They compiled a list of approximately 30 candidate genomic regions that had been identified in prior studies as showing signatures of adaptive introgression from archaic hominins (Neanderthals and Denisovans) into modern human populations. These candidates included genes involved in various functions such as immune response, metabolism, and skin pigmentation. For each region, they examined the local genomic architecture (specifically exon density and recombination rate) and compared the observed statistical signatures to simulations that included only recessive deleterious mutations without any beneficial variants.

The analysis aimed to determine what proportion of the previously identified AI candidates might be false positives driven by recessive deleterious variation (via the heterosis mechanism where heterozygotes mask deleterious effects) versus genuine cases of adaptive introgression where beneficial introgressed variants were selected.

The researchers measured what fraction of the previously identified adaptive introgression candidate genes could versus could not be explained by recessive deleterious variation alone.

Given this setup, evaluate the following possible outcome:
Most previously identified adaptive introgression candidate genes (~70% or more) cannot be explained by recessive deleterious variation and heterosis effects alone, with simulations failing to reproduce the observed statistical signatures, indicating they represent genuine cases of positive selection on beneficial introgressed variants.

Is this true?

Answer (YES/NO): YES